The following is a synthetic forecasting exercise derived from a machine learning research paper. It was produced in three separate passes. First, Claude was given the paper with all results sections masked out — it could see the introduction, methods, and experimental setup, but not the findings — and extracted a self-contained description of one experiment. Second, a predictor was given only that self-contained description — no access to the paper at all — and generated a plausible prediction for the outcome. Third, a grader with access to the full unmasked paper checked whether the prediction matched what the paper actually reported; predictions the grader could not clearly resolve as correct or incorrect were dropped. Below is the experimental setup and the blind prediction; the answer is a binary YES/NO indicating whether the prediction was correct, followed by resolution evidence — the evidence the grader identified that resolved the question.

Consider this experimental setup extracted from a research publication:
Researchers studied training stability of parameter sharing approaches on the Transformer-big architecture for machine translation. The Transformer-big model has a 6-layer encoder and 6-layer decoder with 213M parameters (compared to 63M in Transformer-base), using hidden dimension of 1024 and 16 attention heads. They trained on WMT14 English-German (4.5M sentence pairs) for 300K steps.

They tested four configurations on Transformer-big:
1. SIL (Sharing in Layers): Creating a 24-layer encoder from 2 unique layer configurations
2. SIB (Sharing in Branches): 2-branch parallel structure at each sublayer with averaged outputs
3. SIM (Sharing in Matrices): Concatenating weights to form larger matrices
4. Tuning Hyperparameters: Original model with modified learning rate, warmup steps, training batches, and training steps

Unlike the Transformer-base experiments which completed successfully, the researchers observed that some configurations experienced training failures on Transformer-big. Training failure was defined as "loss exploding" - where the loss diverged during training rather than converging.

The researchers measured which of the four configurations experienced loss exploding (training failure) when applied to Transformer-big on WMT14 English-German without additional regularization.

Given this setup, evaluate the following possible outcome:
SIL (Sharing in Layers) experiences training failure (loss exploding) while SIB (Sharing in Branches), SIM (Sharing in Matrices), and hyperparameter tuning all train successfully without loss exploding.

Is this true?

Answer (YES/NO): NO